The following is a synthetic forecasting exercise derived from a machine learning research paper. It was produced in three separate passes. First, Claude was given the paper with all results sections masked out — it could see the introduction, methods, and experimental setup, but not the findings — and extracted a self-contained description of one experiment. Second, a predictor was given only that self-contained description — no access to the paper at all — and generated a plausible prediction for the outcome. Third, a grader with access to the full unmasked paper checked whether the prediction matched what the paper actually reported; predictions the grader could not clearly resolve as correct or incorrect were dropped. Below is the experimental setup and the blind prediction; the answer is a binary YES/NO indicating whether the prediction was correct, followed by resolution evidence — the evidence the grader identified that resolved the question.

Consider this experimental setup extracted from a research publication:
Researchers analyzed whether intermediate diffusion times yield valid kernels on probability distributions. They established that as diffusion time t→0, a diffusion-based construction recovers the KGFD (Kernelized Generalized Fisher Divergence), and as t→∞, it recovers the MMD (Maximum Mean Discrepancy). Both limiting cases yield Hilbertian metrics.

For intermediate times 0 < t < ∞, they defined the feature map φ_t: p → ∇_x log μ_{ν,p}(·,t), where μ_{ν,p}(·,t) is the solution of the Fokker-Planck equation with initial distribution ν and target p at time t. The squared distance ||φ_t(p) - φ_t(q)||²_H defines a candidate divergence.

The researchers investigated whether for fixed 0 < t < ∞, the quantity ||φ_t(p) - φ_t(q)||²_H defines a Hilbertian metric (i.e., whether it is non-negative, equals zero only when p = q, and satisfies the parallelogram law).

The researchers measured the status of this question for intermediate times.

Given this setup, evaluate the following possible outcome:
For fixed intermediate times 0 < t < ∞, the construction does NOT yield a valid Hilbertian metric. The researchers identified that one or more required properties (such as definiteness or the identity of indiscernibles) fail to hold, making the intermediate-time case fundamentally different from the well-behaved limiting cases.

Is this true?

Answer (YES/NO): NO